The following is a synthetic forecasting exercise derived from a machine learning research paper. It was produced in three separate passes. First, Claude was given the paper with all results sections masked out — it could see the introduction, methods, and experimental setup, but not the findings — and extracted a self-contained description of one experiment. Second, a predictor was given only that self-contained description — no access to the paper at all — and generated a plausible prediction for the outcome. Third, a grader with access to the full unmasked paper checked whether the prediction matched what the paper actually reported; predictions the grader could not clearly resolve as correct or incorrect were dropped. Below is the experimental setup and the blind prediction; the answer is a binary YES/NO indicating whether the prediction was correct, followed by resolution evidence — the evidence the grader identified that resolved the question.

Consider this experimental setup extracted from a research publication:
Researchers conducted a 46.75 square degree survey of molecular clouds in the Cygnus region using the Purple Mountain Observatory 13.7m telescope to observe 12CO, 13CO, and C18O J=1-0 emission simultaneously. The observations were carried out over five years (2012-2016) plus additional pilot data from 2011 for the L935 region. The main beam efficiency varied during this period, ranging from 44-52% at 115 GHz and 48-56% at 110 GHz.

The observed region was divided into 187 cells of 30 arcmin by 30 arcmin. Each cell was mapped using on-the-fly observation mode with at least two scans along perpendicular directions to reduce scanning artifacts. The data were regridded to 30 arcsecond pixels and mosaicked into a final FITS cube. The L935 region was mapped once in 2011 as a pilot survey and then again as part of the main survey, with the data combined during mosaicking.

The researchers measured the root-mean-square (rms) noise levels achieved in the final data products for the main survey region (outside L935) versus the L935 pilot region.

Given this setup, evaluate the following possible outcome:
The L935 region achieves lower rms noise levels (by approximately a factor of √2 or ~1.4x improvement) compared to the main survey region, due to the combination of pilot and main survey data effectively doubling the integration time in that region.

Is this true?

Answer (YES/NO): NO